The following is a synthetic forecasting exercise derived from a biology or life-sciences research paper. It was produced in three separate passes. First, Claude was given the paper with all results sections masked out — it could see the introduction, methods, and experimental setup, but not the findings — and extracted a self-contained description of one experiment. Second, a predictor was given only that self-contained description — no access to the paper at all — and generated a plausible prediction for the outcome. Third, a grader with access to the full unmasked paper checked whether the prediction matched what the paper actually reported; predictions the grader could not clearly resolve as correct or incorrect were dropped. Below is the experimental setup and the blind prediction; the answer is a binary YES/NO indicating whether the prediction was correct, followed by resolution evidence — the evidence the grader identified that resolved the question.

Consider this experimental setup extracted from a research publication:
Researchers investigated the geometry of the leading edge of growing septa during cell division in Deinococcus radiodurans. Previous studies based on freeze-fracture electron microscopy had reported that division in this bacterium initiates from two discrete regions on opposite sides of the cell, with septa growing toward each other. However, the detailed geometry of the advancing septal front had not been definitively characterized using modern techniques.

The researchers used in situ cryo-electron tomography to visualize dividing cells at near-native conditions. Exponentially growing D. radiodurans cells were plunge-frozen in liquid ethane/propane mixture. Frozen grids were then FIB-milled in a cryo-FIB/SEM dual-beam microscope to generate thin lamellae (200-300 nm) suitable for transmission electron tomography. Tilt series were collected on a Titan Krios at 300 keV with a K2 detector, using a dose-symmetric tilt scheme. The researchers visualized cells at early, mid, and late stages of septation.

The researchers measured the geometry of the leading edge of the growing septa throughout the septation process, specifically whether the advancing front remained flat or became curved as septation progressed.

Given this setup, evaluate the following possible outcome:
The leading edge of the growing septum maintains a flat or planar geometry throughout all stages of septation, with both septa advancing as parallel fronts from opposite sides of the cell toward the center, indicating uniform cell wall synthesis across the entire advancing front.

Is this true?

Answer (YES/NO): NO